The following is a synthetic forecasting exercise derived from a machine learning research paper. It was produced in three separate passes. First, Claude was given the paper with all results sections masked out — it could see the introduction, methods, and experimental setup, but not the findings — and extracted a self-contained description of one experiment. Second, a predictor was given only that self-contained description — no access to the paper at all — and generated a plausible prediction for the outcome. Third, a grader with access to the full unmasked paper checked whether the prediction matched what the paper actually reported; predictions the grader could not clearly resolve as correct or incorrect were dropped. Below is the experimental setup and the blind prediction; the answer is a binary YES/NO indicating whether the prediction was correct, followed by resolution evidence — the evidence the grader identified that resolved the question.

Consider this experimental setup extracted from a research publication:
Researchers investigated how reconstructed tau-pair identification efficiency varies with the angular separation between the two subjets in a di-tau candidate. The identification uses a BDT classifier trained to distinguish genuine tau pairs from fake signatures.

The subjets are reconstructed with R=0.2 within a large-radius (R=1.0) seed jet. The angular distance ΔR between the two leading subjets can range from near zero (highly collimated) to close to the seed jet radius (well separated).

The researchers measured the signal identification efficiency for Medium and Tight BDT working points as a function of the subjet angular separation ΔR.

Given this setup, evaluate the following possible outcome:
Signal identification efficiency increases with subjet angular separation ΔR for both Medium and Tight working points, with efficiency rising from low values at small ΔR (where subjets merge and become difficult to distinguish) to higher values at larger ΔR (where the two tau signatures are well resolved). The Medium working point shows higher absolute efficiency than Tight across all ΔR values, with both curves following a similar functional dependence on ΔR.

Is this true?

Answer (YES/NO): NO